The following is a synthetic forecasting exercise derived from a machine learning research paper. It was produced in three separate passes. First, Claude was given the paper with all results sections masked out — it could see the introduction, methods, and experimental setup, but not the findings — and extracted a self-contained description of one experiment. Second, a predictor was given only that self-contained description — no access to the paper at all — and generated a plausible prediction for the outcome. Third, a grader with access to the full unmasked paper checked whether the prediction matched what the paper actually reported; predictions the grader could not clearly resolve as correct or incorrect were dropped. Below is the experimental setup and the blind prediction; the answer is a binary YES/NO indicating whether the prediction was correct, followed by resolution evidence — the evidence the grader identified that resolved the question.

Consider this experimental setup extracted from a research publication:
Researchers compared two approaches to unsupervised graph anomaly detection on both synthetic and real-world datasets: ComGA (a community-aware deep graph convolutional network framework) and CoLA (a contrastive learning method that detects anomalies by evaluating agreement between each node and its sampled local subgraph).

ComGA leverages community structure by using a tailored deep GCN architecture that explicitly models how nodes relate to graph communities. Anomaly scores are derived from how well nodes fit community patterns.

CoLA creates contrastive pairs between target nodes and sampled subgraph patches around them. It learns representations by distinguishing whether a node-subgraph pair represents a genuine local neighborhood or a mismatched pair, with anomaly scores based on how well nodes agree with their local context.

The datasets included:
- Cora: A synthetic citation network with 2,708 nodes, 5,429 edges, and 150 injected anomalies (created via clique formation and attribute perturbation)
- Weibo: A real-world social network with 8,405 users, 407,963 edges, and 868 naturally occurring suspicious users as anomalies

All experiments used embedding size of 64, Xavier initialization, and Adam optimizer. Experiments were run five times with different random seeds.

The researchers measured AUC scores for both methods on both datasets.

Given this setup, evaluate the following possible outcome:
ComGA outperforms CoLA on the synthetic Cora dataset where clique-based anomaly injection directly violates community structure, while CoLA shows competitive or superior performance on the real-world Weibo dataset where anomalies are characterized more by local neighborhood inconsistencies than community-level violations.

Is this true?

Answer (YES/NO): NO